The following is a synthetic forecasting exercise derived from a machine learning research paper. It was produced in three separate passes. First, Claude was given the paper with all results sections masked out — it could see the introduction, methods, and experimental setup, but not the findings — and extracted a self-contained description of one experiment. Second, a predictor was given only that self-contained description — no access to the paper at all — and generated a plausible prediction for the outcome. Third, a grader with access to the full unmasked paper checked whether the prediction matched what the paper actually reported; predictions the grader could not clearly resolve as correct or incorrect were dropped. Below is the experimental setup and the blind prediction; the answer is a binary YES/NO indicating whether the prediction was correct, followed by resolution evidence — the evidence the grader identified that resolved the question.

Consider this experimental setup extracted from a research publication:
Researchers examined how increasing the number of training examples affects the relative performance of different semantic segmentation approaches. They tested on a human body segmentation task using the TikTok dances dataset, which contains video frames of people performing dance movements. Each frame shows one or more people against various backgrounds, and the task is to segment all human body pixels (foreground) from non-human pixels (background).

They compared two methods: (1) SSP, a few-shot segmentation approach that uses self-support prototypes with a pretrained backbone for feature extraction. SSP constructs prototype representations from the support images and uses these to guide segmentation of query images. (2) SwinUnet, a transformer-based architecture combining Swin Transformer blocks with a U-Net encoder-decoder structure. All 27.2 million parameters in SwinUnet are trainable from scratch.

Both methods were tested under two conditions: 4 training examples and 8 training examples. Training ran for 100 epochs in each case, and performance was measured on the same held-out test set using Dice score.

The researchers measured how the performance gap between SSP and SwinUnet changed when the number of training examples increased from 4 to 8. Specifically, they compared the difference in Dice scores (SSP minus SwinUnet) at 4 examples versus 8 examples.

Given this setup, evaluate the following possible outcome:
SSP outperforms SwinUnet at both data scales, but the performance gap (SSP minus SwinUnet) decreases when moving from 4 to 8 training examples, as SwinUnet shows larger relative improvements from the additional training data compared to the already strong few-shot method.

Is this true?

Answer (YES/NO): YES